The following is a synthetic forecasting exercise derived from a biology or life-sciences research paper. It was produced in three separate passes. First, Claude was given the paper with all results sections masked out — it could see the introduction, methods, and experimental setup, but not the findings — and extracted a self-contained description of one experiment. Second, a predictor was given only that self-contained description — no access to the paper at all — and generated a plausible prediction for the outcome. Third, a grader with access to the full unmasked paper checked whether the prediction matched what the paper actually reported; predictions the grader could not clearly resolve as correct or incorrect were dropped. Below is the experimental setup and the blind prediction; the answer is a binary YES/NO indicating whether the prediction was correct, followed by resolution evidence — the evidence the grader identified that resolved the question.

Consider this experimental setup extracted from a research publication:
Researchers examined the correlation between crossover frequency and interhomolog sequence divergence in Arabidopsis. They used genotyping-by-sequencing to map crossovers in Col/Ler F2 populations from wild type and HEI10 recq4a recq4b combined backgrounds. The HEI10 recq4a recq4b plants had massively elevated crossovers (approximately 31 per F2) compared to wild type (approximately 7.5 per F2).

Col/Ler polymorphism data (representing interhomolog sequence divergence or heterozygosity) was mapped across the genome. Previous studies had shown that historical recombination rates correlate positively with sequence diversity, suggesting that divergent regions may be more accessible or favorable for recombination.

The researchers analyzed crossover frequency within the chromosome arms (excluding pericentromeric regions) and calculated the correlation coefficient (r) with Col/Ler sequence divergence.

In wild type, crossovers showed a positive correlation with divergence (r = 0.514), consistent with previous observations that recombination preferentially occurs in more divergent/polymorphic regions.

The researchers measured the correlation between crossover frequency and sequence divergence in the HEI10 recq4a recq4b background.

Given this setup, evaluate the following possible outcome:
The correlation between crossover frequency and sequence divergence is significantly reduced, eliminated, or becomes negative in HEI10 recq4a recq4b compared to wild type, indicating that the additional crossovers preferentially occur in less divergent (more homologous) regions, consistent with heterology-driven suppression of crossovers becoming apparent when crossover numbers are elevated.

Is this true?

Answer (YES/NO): YES